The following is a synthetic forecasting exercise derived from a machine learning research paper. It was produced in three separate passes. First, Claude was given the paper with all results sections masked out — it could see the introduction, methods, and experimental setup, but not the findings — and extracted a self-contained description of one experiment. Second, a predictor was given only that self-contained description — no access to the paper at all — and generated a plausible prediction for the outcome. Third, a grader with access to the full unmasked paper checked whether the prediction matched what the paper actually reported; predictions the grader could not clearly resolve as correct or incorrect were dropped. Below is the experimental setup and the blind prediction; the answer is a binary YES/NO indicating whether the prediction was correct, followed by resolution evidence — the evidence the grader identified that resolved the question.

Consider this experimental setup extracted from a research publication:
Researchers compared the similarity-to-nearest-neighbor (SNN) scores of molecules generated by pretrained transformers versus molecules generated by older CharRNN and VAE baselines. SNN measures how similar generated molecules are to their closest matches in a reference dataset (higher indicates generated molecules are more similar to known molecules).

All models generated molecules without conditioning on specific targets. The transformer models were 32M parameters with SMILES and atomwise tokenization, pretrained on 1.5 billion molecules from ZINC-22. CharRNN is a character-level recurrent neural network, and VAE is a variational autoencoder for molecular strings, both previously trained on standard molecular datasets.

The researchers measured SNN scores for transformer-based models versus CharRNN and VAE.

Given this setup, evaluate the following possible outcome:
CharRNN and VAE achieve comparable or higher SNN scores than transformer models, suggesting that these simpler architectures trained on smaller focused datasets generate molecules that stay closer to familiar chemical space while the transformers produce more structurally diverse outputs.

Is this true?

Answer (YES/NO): YES